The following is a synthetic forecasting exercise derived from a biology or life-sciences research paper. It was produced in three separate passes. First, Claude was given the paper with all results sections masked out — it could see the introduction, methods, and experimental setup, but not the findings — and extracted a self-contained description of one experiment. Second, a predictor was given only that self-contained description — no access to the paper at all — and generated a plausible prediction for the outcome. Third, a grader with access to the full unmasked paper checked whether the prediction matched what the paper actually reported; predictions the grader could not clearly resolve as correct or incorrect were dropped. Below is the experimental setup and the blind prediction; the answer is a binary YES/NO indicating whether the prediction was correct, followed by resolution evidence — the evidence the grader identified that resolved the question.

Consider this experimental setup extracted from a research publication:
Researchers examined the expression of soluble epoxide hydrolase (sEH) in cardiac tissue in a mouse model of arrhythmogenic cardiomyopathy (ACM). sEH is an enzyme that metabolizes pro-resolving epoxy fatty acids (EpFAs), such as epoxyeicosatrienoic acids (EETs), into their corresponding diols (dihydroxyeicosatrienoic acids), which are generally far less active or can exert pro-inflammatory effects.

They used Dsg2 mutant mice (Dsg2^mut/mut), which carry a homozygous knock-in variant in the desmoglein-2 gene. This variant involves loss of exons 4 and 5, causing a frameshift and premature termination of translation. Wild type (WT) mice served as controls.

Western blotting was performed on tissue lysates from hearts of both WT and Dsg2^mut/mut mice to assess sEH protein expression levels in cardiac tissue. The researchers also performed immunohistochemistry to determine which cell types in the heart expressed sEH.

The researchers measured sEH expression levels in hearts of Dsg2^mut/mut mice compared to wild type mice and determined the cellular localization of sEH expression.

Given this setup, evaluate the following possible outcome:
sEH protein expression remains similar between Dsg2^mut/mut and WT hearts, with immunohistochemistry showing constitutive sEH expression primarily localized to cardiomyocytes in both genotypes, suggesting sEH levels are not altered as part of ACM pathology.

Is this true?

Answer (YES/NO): YES